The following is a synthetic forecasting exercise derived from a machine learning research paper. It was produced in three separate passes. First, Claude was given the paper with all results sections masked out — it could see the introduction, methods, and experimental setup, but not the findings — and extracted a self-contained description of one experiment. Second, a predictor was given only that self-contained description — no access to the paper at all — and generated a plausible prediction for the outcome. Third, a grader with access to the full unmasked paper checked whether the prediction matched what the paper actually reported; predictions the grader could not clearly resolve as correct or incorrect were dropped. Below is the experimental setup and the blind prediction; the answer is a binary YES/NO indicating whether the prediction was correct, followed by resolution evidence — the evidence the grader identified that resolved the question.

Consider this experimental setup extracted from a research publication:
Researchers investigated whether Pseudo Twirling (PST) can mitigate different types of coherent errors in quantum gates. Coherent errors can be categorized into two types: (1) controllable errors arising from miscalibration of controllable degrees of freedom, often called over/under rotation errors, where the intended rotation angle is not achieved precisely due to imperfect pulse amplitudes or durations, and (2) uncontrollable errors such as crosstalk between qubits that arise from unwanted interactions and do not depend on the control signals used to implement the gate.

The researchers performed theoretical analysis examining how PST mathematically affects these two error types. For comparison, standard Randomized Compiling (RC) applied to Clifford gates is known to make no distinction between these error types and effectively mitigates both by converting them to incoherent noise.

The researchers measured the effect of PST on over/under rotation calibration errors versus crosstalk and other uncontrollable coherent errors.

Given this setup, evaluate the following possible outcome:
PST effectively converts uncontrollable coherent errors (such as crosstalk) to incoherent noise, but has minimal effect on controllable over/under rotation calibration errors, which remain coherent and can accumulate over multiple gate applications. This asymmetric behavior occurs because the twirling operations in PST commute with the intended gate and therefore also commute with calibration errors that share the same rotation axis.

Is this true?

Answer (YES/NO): NO